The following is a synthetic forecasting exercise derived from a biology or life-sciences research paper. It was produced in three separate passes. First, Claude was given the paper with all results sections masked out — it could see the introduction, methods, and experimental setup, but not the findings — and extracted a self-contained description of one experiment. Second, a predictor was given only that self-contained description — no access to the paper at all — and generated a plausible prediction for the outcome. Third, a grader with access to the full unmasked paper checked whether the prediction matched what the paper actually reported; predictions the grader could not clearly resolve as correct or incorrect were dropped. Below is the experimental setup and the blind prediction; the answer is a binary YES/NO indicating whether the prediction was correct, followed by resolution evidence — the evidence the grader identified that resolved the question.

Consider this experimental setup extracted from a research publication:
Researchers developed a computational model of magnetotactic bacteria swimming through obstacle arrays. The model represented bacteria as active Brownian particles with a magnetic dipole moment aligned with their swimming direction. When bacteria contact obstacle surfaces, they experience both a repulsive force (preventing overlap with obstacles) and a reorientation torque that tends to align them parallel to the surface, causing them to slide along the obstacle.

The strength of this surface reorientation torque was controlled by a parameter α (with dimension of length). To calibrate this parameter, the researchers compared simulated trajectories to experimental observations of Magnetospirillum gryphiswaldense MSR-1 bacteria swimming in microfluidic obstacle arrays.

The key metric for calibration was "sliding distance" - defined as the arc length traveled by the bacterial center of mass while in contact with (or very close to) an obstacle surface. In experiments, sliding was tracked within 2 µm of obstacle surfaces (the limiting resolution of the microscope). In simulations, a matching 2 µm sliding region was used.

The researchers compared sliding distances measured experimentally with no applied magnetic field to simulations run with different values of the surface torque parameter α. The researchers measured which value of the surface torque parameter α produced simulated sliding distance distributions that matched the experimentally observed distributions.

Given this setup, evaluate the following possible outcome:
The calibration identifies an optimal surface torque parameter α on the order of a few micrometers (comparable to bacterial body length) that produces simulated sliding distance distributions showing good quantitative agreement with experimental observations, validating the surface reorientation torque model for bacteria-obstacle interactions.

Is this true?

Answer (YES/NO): NO